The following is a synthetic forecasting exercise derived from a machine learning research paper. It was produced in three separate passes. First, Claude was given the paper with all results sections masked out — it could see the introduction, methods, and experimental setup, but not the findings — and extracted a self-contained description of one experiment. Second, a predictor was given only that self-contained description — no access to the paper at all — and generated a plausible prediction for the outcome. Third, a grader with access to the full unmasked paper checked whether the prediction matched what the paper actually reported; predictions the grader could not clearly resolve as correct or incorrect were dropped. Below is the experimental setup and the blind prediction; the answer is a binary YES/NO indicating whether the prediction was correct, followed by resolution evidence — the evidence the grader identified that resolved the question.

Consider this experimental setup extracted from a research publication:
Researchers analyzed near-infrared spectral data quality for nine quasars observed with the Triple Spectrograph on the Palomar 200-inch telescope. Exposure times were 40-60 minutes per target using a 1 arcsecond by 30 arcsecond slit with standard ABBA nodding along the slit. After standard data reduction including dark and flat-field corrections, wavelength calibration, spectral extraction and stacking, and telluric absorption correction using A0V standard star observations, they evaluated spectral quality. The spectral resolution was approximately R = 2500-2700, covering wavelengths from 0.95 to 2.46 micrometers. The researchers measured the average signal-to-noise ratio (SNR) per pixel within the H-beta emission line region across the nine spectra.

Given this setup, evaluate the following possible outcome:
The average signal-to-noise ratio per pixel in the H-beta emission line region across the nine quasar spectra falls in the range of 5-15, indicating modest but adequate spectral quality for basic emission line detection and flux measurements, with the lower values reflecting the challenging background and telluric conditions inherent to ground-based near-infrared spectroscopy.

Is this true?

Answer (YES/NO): NO